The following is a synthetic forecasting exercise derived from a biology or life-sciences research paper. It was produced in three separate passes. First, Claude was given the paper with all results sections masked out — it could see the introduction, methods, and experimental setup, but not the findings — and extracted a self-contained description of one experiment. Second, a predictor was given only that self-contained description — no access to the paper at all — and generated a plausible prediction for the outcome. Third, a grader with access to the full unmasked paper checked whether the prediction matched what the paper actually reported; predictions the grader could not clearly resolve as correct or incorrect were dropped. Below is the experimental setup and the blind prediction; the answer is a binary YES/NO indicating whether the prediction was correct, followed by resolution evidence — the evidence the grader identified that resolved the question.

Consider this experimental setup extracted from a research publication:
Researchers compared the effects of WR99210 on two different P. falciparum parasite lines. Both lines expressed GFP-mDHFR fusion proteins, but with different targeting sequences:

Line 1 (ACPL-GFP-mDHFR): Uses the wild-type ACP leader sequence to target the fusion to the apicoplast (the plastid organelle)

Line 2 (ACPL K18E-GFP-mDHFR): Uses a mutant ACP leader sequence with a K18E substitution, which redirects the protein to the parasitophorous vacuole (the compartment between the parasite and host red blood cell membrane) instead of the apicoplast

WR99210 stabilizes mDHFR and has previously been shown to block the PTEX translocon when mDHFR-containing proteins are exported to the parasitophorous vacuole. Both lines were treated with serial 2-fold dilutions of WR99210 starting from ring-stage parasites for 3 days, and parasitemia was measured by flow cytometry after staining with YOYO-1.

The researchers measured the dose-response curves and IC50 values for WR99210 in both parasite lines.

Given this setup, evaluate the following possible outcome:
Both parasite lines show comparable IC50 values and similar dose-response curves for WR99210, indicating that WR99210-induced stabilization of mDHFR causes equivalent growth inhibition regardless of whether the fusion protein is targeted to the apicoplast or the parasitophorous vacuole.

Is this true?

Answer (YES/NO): NO